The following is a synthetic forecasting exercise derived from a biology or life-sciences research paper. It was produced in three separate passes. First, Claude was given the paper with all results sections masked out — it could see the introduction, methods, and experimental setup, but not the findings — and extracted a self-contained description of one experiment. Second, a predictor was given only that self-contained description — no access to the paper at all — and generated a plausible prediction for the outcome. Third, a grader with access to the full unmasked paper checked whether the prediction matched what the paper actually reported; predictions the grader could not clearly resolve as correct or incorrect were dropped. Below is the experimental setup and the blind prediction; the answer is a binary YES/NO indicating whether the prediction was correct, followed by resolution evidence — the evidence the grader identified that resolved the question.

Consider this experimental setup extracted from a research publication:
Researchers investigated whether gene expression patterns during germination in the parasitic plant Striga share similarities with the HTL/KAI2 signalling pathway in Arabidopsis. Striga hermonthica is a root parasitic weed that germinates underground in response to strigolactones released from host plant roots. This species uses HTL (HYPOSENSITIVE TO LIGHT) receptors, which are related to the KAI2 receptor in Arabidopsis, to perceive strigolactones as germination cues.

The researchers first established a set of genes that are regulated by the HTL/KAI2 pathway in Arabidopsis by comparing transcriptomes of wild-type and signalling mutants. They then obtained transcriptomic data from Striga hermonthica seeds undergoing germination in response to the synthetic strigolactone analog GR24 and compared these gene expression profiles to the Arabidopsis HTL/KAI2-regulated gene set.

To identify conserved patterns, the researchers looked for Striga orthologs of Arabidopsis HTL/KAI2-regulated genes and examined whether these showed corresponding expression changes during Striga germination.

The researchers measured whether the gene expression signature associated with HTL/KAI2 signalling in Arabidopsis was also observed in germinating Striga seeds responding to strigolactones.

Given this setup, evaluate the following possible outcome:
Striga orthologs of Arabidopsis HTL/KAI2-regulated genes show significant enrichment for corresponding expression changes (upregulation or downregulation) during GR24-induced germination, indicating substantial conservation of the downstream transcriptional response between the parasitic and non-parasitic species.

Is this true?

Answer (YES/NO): YES